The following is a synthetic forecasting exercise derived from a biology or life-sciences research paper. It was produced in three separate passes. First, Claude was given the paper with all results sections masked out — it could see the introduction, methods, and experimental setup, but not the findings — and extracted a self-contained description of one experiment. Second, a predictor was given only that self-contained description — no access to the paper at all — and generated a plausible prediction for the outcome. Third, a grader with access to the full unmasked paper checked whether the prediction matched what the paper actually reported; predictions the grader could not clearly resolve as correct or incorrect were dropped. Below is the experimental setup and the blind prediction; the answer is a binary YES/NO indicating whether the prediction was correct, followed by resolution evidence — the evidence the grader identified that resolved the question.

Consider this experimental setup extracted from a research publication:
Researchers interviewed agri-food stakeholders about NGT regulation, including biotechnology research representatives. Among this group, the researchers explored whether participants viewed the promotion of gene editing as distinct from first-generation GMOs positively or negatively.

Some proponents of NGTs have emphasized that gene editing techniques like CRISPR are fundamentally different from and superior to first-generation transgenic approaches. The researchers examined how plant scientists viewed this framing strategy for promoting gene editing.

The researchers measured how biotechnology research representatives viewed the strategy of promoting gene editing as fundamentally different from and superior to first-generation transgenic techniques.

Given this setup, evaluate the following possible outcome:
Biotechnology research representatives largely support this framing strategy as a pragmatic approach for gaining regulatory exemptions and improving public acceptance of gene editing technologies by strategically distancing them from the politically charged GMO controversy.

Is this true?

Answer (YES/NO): NO